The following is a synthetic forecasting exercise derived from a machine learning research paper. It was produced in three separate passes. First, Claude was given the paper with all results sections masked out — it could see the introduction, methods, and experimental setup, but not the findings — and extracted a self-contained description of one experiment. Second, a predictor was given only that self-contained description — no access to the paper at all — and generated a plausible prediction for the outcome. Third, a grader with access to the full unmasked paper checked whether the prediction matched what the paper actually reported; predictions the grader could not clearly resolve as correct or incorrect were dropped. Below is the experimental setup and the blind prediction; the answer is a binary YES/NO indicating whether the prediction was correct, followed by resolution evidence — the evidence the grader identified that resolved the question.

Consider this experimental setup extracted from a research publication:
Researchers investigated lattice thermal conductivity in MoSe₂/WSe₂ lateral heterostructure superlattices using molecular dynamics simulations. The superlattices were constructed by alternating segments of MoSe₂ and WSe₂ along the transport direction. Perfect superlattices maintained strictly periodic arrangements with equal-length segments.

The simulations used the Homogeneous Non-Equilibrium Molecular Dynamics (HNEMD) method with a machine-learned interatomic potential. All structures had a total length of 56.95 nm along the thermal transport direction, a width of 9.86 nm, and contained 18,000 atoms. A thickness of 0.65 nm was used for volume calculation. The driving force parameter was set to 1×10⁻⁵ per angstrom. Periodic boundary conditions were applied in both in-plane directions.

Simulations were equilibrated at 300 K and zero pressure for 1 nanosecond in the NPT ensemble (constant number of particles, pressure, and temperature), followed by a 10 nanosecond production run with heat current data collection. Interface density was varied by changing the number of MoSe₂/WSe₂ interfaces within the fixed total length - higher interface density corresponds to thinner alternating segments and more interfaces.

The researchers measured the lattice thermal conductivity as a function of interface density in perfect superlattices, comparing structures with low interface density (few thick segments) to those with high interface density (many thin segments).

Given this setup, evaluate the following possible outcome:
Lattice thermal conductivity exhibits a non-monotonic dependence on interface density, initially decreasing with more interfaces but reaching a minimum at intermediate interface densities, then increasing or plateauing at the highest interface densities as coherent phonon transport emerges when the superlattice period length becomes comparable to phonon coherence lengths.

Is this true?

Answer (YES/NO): YES